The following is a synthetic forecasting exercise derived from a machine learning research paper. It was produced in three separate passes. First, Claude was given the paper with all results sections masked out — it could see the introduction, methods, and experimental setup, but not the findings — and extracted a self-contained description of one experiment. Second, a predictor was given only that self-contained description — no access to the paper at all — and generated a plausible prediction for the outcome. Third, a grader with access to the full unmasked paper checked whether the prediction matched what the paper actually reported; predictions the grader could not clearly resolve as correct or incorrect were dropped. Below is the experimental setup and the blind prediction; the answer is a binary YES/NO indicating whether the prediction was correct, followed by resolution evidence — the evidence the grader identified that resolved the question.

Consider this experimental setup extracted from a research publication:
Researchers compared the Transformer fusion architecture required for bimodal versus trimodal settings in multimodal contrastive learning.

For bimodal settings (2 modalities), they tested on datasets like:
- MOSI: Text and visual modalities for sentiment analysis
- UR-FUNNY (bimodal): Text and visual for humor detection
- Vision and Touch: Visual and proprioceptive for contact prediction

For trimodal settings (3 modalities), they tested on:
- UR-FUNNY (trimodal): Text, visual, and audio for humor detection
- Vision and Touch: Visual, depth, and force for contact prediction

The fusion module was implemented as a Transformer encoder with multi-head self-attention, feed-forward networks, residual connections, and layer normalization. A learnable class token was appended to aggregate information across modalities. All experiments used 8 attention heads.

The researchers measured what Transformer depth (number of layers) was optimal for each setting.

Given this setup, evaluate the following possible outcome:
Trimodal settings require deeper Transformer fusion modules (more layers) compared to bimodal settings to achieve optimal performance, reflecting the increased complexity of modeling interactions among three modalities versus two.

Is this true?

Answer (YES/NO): YES